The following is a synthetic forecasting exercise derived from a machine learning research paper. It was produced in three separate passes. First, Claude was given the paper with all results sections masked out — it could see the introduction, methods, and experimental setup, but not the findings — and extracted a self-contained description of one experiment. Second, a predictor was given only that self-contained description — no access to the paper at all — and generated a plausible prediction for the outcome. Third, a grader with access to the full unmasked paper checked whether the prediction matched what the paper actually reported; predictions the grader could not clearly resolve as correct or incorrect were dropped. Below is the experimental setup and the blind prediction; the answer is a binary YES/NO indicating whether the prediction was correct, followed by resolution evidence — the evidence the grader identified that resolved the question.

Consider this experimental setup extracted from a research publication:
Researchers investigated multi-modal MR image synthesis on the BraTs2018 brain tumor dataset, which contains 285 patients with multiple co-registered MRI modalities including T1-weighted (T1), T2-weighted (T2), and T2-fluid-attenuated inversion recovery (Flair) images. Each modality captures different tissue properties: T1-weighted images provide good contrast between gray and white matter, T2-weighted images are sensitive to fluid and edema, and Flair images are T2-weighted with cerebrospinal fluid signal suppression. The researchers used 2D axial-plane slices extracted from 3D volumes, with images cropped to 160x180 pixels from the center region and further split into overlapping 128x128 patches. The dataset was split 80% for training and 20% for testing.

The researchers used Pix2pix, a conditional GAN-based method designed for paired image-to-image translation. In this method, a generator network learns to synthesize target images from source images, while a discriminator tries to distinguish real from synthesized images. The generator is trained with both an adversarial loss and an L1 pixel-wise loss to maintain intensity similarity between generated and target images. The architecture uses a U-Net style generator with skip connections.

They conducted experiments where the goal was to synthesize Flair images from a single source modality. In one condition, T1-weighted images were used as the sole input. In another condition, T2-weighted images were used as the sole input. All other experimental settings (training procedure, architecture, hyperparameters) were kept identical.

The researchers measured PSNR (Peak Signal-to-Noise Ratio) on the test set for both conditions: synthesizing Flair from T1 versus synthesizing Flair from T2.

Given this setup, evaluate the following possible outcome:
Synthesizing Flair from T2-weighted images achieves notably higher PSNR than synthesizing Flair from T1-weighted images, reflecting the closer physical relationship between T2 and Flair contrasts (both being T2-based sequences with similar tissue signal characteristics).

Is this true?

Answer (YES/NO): NO